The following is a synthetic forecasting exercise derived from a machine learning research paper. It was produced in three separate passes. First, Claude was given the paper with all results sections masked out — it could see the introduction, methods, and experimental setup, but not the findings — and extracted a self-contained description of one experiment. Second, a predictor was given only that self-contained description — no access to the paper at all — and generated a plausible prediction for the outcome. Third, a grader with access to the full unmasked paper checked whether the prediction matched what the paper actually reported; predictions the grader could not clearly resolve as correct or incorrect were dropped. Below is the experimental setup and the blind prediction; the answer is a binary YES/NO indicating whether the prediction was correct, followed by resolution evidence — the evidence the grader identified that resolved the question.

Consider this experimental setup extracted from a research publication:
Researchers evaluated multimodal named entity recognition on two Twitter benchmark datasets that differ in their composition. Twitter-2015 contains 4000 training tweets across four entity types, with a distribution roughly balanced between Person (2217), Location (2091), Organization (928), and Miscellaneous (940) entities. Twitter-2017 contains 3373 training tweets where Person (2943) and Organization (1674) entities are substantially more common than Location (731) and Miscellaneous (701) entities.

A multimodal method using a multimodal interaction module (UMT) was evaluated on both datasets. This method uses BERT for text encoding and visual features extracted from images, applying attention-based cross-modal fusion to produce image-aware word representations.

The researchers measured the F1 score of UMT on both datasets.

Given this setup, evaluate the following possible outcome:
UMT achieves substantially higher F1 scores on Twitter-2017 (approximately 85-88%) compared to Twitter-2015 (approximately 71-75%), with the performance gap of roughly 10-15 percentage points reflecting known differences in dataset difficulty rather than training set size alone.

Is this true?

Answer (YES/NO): YES